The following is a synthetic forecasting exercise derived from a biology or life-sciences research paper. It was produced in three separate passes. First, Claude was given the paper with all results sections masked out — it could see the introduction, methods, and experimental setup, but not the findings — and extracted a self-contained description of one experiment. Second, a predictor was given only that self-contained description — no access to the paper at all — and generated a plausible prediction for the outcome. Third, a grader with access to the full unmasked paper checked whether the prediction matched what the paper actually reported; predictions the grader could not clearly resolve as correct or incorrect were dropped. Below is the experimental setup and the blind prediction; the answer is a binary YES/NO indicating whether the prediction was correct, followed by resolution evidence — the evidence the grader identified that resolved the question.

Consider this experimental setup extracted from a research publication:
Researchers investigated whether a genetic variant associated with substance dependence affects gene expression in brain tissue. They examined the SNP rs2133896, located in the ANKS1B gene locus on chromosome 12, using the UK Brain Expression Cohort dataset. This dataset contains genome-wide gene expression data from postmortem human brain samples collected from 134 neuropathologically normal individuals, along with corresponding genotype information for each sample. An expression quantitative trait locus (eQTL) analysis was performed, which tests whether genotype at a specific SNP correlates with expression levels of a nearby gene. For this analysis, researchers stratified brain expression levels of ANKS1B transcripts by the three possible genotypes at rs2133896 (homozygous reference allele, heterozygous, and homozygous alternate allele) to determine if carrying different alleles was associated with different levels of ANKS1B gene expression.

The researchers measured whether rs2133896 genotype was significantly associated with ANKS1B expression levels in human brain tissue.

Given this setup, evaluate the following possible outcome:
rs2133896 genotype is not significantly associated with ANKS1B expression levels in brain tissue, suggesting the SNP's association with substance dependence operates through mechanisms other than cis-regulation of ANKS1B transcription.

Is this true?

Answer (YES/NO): NO